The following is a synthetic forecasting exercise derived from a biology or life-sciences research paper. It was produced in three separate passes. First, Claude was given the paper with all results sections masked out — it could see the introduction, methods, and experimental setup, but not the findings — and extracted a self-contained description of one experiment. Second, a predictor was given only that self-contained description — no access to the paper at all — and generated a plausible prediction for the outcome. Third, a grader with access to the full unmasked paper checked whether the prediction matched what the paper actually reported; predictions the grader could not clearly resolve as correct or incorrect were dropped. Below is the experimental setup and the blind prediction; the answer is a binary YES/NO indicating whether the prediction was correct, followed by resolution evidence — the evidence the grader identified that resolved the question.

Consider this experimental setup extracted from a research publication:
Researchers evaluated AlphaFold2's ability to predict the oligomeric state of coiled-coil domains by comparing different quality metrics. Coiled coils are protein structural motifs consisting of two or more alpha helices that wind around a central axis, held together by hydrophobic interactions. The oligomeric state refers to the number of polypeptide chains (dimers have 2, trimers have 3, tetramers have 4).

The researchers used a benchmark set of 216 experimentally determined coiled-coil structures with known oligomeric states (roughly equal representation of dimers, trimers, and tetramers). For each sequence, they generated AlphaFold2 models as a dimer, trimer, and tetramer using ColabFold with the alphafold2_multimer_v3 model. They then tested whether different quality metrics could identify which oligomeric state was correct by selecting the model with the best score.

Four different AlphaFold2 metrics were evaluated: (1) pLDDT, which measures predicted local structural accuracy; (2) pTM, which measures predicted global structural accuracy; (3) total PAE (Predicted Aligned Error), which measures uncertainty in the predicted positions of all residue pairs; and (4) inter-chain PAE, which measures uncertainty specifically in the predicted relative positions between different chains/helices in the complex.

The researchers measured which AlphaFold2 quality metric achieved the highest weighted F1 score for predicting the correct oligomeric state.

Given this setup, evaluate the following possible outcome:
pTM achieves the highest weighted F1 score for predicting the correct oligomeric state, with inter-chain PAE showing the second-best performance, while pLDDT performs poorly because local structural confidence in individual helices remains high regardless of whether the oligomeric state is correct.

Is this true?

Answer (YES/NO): NO